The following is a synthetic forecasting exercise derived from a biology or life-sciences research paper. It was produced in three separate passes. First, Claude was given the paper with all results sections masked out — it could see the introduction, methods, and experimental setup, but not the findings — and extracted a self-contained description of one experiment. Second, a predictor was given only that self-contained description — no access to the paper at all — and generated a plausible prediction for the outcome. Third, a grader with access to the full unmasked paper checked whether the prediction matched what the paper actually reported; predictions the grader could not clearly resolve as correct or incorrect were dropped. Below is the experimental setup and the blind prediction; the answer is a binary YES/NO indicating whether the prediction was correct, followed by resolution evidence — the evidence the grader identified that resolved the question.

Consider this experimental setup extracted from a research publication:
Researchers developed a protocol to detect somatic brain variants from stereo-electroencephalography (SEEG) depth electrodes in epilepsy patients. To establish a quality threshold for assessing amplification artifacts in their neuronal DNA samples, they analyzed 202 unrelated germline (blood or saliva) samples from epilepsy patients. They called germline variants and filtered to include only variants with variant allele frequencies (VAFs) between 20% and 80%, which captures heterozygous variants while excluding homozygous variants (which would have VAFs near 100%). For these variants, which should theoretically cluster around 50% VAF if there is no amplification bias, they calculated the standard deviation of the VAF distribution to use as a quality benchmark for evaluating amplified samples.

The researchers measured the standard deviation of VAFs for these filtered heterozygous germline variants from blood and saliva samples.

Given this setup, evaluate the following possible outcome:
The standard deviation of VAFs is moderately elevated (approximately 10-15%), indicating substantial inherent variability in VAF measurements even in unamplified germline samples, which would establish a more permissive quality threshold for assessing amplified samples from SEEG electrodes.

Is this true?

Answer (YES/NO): YES